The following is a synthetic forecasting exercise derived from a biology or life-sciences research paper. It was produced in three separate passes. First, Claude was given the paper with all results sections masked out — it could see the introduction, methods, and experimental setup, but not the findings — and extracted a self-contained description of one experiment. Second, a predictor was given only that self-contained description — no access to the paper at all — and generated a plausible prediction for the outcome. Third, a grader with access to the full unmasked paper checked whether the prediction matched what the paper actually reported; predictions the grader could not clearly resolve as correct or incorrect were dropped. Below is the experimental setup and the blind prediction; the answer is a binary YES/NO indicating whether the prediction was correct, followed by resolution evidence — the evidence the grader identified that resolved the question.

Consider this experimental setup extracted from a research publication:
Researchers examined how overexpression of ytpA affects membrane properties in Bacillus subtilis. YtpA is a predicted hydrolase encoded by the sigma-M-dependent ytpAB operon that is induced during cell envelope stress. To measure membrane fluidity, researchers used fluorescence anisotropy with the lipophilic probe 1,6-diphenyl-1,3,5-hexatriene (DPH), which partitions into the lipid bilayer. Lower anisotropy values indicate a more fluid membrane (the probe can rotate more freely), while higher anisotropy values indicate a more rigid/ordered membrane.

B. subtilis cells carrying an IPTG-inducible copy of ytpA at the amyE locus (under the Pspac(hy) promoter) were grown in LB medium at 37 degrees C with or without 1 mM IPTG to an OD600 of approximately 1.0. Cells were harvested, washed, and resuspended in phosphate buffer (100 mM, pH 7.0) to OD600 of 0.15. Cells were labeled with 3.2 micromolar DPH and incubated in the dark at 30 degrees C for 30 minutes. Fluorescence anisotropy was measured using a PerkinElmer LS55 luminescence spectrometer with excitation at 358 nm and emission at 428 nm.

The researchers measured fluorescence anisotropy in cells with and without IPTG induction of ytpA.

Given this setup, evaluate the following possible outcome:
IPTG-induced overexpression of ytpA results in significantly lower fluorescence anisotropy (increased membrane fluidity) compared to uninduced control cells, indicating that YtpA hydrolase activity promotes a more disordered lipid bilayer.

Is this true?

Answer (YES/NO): YES